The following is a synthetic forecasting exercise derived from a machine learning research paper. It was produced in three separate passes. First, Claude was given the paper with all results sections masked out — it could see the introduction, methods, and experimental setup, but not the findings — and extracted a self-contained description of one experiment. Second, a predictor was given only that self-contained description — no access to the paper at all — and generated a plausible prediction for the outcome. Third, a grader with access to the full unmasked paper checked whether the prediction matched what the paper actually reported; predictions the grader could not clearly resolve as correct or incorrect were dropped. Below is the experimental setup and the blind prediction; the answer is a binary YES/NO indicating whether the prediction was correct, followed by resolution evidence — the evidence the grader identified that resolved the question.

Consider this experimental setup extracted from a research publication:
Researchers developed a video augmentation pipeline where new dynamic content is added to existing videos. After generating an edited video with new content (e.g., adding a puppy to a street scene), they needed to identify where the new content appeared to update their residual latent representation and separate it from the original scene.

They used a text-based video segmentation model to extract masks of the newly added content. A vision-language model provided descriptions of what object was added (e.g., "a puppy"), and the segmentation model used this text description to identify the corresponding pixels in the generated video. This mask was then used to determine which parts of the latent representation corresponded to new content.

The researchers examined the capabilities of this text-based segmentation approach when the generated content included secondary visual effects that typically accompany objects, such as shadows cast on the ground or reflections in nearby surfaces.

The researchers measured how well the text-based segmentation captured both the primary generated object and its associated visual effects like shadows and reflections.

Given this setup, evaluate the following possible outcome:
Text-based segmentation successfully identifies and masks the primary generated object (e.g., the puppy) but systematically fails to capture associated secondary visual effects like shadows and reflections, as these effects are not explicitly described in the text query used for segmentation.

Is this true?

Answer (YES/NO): NO